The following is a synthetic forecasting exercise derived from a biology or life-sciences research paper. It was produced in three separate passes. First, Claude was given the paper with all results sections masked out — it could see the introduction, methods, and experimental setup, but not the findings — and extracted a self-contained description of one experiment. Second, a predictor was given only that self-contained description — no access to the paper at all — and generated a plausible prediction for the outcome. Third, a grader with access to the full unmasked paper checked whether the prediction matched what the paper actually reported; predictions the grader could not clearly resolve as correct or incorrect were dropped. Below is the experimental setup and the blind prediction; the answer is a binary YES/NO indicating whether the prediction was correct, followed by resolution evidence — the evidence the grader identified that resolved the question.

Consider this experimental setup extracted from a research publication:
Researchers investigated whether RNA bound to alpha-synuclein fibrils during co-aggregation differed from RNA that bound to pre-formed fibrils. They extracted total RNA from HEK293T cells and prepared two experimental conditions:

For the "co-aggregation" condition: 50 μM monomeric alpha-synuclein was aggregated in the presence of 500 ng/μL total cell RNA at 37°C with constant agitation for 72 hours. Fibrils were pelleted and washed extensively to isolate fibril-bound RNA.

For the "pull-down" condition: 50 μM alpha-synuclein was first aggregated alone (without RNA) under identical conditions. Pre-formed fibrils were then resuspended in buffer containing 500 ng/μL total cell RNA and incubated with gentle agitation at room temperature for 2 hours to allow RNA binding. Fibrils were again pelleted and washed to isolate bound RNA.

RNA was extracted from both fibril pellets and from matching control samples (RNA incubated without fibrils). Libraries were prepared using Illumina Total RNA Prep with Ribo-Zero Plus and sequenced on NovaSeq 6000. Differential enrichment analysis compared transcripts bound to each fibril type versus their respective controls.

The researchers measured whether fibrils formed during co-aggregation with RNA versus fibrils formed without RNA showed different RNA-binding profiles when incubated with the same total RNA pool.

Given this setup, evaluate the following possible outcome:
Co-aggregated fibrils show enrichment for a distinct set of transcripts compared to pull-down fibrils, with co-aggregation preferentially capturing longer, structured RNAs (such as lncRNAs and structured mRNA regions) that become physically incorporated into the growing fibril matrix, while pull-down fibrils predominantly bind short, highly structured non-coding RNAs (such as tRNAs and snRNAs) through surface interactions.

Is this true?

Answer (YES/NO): NO